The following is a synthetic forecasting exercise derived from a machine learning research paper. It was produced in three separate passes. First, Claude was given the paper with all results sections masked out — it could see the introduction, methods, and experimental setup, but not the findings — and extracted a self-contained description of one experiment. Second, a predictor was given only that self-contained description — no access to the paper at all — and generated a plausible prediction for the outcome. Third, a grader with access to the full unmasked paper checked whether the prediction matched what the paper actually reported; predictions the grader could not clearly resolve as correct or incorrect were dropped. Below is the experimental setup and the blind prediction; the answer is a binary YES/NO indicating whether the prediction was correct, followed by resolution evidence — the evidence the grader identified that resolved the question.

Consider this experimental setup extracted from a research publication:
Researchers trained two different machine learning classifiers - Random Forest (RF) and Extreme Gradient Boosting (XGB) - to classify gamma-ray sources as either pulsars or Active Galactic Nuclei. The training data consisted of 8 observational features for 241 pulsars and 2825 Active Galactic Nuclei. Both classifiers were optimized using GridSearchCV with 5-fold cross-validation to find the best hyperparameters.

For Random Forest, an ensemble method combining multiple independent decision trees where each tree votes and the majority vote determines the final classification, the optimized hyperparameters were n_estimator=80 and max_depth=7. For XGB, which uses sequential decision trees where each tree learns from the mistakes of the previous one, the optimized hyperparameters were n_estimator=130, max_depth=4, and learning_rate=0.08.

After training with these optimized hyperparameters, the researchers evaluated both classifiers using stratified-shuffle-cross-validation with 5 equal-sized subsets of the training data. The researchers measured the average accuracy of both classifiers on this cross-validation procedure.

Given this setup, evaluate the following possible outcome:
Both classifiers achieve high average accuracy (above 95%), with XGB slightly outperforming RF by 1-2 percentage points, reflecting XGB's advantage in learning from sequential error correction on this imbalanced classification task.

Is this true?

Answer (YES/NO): NO